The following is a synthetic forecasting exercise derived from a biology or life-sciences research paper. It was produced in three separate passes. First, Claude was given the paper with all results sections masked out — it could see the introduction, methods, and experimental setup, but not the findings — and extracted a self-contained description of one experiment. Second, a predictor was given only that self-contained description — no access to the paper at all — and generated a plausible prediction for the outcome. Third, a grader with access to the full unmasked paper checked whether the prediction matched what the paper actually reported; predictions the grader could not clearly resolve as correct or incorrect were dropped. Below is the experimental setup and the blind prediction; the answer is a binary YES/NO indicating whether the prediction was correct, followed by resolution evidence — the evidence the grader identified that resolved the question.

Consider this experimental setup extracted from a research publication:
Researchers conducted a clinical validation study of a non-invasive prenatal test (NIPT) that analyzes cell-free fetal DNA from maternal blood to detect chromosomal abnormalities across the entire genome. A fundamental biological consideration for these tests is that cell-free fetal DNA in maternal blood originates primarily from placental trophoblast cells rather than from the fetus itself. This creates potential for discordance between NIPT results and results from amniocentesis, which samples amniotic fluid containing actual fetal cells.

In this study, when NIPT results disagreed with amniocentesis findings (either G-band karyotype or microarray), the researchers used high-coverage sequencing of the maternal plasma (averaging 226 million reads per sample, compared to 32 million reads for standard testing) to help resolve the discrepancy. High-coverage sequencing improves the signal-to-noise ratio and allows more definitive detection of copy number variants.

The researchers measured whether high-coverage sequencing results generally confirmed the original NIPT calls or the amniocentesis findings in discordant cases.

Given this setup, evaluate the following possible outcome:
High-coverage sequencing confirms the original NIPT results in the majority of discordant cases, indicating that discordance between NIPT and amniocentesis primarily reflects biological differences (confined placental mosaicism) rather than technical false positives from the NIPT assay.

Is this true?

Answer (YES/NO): YES